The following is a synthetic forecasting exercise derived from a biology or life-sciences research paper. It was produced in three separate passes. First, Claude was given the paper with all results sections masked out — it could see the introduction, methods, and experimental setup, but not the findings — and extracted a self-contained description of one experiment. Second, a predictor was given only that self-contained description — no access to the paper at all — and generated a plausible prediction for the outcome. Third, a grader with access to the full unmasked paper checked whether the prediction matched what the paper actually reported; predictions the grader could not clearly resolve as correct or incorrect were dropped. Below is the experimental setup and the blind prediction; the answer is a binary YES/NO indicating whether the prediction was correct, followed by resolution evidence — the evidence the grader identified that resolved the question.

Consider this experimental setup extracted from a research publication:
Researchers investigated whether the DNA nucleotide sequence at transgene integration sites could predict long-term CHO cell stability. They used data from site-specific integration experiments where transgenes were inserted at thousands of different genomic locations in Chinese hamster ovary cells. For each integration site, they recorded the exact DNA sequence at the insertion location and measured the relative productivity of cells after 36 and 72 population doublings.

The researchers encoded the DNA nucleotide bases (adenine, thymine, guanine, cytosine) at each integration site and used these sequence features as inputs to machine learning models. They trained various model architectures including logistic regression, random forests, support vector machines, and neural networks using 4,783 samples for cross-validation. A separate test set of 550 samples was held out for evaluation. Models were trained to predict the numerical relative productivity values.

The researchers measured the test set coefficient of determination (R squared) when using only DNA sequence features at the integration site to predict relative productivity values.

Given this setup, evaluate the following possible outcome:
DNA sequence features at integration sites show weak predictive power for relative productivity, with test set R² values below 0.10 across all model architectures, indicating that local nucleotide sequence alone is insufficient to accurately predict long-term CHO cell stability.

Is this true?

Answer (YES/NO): YES